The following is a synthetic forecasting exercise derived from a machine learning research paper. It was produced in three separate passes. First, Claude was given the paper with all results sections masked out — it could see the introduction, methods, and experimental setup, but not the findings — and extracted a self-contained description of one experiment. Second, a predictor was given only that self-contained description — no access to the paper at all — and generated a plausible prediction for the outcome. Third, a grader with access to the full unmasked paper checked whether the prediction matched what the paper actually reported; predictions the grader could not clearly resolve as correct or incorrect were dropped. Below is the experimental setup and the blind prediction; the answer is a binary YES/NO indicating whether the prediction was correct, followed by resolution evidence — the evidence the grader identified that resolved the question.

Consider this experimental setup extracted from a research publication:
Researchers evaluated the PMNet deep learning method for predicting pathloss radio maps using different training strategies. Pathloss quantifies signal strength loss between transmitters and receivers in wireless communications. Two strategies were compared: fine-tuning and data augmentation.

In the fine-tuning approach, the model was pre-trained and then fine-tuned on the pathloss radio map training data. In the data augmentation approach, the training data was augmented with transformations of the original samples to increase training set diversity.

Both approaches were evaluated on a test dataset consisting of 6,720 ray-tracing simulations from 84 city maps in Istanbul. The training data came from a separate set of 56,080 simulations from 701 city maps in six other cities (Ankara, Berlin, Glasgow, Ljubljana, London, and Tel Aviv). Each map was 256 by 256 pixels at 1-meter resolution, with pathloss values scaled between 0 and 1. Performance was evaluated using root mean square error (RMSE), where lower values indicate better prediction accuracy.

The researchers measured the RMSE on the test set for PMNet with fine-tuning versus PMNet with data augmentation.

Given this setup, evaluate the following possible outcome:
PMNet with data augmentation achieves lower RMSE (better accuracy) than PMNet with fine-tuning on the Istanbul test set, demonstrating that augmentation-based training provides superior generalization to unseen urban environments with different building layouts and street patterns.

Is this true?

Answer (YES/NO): YES